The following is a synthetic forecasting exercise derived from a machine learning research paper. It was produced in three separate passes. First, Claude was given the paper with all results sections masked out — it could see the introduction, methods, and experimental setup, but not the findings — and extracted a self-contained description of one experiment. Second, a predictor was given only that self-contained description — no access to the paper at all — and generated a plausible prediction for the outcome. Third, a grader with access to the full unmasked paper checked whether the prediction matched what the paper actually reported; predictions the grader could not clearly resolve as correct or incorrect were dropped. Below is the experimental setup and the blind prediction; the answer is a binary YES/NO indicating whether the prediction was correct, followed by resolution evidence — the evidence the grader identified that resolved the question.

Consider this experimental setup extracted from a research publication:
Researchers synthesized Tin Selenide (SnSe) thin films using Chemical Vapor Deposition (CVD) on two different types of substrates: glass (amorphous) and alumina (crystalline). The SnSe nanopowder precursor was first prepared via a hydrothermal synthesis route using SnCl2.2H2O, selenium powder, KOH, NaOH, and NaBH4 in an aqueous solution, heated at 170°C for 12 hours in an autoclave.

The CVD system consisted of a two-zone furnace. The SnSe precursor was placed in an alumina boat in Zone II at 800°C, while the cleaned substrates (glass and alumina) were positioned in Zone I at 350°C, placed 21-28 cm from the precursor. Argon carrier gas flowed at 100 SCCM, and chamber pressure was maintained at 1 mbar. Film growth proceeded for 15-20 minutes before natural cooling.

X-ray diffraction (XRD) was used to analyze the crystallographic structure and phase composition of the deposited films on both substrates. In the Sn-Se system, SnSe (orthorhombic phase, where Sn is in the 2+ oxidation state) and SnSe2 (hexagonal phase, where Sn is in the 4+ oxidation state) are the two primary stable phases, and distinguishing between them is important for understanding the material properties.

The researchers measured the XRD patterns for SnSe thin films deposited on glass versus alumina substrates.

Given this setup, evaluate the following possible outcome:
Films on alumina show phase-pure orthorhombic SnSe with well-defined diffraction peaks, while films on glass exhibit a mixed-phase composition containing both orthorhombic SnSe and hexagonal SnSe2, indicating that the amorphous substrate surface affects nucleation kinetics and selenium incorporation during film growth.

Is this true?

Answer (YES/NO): NO